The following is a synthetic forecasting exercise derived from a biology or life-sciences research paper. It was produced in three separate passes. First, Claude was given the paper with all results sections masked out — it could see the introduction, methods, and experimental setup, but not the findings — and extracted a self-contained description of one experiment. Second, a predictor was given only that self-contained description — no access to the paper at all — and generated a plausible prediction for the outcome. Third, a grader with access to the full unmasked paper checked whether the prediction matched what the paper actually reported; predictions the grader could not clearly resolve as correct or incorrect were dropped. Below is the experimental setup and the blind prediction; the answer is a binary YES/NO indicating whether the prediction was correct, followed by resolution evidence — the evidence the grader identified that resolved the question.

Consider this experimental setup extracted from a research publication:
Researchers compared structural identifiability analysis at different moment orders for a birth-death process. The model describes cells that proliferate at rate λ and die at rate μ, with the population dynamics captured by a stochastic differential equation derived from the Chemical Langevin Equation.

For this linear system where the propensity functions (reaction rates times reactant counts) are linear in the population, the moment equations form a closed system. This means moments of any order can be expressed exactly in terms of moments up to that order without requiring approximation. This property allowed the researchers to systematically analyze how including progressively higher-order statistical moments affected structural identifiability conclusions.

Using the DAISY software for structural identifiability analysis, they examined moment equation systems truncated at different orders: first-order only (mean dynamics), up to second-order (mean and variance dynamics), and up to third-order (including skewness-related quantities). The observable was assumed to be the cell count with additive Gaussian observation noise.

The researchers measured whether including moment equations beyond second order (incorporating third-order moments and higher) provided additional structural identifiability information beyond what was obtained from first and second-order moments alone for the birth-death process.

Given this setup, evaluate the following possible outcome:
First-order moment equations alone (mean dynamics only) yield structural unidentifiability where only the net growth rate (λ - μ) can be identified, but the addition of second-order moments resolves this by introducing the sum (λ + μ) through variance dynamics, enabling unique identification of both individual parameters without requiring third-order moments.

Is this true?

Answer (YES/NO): YES